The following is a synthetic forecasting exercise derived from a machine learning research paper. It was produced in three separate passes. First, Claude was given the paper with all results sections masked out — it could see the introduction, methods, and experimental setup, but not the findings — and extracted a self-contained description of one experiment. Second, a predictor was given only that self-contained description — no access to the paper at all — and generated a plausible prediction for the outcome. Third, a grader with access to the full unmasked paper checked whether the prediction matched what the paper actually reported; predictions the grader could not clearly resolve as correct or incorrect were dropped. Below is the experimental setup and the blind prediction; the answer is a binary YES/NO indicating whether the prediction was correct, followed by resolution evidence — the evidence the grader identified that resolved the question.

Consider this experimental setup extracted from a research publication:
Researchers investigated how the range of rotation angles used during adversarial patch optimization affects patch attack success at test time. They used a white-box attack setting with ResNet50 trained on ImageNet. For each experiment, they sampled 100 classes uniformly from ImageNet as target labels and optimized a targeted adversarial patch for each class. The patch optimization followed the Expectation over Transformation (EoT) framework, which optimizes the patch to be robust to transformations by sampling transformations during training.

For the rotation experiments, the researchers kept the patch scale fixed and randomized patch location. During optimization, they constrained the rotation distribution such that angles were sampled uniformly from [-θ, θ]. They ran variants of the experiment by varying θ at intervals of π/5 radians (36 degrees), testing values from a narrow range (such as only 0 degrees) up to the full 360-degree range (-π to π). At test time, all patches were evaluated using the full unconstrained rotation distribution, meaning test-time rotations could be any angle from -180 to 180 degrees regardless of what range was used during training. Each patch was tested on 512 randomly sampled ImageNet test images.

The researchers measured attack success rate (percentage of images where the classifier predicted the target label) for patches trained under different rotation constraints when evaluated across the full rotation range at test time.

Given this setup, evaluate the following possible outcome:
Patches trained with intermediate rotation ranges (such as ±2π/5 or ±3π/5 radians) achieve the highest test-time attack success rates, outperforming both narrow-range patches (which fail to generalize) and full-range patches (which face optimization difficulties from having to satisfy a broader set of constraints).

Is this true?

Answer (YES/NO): NO